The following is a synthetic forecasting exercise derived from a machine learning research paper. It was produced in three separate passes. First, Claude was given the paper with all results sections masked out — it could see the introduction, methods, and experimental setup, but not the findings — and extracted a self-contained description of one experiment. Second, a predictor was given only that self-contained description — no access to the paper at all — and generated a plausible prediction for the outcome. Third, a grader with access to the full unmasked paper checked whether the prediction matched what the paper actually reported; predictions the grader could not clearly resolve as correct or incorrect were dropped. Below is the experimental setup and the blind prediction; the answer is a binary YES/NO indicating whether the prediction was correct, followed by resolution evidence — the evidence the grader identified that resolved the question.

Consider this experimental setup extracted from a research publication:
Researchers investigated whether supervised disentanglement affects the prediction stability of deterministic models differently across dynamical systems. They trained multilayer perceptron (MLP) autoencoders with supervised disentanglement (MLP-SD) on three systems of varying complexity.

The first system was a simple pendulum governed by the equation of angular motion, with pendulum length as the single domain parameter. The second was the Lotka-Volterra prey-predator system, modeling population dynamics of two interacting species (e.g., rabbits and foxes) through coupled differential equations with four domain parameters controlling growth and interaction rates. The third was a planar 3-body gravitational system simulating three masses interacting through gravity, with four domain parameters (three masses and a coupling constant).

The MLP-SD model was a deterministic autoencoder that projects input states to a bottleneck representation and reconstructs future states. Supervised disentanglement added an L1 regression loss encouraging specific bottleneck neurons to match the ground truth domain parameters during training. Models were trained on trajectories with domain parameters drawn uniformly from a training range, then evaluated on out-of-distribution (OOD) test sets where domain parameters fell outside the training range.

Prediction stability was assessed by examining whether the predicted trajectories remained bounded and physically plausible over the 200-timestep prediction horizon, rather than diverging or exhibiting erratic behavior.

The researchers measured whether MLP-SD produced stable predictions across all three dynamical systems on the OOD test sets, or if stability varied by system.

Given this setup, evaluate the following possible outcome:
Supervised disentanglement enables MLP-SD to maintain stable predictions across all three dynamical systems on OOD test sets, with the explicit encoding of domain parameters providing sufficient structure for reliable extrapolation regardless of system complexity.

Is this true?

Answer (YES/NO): NO